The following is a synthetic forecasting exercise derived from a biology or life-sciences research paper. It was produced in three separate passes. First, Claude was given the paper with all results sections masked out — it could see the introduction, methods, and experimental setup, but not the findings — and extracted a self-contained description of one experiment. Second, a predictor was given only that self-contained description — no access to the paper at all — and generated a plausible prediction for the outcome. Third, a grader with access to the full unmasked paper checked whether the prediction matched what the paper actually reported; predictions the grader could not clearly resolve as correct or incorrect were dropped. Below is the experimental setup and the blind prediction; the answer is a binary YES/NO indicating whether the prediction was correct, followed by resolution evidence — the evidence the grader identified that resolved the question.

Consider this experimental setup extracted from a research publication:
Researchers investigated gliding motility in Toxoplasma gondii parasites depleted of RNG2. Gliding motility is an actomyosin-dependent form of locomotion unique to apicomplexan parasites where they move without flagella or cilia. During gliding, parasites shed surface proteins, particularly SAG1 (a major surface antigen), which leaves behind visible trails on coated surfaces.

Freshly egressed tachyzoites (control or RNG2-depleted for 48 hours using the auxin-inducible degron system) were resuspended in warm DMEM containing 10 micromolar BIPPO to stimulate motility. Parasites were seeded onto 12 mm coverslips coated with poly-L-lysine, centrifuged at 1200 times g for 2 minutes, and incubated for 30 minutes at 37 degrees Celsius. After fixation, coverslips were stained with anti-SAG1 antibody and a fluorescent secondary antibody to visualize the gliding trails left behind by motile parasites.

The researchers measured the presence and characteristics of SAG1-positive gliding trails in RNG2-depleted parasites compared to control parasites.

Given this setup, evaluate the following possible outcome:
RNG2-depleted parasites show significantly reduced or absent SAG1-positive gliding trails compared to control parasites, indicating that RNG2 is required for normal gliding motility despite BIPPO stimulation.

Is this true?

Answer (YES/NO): YES